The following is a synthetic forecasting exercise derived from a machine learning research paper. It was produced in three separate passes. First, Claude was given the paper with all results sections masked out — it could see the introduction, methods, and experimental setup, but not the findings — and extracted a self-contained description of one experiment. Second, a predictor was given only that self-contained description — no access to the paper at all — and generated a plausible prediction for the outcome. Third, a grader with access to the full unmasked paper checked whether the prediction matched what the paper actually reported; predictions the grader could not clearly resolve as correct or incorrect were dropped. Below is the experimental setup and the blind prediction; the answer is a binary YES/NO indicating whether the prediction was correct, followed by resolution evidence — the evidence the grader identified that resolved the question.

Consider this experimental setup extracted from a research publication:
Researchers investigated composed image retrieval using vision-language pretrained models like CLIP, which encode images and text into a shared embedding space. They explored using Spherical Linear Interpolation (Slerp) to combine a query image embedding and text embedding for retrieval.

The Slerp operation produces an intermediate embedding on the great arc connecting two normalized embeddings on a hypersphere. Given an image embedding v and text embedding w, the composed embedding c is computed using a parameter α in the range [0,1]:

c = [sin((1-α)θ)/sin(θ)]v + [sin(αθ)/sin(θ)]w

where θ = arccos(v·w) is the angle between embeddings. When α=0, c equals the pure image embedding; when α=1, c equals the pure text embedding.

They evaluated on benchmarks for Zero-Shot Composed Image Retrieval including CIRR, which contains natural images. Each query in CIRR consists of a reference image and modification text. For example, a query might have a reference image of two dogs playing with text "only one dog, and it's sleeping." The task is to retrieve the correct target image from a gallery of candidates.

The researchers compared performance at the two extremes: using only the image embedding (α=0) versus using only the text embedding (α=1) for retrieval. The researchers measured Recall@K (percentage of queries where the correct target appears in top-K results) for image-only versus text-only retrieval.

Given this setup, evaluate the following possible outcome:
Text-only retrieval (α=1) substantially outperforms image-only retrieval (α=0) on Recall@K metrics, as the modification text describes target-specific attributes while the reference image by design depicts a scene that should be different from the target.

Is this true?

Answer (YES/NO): YES